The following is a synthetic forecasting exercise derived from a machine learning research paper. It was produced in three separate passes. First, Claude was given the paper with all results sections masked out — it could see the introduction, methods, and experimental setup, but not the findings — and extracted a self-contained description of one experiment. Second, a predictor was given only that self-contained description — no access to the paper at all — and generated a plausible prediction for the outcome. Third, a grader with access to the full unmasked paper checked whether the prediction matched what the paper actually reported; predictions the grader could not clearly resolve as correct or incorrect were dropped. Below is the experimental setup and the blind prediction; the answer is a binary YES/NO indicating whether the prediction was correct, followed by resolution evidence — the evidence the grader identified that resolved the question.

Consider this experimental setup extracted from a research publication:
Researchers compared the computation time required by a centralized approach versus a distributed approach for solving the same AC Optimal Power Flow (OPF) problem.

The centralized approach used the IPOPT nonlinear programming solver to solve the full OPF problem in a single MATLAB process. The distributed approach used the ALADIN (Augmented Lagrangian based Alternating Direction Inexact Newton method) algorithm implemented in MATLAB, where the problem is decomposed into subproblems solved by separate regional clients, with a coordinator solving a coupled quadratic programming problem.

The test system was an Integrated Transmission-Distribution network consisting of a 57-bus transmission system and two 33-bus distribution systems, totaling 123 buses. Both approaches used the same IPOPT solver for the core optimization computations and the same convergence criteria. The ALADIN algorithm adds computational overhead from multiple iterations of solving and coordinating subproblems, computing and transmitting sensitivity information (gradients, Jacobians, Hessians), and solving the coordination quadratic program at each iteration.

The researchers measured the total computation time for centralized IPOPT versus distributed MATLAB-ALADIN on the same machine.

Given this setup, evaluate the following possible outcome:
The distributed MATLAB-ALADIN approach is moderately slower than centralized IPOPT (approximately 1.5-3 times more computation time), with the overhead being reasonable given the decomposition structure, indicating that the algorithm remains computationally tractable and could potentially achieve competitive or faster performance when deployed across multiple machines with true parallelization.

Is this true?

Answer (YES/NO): YES